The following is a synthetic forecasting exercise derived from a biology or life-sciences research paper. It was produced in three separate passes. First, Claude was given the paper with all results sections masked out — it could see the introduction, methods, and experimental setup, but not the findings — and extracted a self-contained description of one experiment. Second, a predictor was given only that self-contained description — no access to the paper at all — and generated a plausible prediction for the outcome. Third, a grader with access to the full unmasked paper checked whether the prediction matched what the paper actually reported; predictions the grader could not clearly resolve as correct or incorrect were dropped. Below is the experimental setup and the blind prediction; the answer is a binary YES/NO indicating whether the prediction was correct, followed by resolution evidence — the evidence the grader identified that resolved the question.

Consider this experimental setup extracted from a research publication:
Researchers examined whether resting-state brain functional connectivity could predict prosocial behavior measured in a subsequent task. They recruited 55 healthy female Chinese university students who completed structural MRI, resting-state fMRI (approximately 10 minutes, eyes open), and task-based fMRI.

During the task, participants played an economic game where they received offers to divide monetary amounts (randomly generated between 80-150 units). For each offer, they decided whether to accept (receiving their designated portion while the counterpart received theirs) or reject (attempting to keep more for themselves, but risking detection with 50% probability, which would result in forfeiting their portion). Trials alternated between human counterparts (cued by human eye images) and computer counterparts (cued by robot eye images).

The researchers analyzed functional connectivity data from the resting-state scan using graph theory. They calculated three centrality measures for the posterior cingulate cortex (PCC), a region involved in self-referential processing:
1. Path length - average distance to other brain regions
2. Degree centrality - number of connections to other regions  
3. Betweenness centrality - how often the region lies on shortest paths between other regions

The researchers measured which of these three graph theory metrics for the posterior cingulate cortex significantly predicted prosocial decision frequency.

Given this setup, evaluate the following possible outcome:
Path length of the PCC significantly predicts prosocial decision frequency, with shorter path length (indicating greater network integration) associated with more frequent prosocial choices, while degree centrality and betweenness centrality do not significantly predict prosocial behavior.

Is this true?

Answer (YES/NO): NO